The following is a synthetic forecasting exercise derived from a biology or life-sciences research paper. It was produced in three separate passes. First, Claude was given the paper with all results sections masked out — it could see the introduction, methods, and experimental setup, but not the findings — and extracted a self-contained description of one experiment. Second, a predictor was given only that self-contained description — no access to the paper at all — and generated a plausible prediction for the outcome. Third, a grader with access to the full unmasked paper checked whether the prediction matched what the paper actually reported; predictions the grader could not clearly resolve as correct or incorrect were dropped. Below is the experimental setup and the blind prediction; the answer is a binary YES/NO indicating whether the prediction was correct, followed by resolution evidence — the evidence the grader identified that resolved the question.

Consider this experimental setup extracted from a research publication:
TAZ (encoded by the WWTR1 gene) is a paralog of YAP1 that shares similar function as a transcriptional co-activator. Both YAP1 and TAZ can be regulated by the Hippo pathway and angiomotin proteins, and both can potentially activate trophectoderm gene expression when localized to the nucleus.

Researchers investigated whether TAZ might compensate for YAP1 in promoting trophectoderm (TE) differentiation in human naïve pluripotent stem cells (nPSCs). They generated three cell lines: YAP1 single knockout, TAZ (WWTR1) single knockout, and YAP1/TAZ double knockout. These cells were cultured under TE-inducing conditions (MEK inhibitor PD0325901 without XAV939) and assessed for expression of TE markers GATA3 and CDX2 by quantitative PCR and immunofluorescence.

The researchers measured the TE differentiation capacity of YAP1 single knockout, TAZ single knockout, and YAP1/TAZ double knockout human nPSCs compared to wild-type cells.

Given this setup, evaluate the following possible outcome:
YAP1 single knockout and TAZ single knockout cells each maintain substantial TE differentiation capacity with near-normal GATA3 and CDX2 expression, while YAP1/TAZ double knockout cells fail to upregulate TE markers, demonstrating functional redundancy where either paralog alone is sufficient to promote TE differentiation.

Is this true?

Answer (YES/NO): NO